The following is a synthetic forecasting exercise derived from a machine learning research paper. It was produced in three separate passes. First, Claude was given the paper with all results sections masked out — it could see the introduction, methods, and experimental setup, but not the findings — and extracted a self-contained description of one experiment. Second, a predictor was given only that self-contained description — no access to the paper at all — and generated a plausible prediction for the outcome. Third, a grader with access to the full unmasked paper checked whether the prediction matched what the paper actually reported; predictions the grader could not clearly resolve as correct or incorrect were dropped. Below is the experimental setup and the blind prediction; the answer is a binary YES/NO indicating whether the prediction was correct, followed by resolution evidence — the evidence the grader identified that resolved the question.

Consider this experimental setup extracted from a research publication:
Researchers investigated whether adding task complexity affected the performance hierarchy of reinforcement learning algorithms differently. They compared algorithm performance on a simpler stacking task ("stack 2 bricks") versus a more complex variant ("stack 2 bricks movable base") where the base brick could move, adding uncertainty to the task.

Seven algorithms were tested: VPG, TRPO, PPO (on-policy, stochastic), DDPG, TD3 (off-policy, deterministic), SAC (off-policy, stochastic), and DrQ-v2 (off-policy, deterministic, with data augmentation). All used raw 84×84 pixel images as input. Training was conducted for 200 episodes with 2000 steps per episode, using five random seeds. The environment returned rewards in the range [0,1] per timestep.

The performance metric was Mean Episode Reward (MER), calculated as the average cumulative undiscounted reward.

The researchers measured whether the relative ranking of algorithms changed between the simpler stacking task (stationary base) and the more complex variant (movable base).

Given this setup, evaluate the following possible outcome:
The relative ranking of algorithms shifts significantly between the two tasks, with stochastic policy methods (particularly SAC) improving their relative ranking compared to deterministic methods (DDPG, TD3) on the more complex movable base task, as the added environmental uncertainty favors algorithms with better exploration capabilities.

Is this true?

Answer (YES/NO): NO